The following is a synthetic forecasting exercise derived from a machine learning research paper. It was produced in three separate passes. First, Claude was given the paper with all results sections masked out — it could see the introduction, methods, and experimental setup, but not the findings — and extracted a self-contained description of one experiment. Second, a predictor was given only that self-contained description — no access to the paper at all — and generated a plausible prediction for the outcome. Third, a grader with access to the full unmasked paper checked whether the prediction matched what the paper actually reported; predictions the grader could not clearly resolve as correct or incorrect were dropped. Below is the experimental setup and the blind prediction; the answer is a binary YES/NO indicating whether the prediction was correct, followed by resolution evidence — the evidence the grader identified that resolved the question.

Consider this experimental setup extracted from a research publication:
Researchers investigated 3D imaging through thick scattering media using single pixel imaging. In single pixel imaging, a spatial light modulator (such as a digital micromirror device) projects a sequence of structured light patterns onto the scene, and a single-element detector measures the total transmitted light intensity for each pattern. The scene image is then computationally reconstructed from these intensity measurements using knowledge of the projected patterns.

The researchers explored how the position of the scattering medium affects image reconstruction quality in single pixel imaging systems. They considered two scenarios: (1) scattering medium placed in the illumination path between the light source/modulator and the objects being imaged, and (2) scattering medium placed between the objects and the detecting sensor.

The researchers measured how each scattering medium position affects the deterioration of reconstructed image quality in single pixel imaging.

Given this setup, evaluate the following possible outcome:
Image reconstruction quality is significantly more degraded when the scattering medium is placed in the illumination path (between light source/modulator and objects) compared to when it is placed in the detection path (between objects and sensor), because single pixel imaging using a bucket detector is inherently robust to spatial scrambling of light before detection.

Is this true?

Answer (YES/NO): YES